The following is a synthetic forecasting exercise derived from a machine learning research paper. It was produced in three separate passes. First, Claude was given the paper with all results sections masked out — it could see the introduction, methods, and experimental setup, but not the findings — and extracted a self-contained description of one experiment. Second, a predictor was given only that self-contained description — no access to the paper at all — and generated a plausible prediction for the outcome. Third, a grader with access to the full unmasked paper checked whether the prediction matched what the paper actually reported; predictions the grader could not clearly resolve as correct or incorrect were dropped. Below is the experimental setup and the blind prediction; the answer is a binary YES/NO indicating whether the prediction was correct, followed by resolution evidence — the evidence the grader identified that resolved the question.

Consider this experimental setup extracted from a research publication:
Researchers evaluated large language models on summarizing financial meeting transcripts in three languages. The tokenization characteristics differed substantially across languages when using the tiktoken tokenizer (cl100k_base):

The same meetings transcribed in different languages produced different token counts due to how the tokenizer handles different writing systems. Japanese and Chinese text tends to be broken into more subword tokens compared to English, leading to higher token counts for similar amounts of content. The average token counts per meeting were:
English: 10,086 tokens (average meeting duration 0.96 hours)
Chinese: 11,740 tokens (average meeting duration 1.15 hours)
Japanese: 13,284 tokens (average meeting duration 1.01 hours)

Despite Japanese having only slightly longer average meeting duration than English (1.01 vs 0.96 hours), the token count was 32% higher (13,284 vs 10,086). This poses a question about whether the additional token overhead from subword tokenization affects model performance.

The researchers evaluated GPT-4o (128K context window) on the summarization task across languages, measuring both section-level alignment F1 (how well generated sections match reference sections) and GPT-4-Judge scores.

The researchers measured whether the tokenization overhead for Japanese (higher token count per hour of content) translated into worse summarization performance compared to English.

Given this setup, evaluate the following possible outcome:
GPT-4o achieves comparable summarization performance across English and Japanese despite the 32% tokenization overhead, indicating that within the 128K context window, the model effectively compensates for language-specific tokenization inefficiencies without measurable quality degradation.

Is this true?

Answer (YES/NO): YES